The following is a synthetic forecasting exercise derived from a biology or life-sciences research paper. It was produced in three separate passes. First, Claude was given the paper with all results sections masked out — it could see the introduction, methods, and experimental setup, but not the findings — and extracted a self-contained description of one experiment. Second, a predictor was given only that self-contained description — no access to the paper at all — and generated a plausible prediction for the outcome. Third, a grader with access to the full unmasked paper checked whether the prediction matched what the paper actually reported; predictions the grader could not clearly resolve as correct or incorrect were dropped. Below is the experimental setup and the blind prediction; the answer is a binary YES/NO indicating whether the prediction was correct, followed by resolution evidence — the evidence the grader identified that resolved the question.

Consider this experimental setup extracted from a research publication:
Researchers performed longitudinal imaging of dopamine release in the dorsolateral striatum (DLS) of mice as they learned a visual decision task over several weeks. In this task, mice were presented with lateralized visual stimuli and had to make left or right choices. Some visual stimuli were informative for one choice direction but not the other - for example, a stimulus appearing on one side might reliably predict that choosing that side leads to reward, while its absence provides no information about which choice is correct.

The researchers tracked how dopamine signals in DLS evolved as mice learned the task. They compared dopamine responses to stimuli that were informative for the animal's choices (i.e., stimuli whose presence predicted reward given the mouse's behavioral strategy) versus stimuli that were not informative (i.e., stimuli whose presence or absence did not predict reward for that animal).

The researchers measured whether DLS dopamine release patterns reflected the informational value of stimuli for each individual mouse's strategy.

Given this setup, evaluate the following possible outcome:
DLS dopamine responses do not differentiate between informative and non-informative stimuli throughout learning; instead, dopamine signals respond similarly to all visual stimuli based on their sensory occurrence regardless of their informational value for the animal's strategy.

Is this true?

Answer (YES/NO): NO